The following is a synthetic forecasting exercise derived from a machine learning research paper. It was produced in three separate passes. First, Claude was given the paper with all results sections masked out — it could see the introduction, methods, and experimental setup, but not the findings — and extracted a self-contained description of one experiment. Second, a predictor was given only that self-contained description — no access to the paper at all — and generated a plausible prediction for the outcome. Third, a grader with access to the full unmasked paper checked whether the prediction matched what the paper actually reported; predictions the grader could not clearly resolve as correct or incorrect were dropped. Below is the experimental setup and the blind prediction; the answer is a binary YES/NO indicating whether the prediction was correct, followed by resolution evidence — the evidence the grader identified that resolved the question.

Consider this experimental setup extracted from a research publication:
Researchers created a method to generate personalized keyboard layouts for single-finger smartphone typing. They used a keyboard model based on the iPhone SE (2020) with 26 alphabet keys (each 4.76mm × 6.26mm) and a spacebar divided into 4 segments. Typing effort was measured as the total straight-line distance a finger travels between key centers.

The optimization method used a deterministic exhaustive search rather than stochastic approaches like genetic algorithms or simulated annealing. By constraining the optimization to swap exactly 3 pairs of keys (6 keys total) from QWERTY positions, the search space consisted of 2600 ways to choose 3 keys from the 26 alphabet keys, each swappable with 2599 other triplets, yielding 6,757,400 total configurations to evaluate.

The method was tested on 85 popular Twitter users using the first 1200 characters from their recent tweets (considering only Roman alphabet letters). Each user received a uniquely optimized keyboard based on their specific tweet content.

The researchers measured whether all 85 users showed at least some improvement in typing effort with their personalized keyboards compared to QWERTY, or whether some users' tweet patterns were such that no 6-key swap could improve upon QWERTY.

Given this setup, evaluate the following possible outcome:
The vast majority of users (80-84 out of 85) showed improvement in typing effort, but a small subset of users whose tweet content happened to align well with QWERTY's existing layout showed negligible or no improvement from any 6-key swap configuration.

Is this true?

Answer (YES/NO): NO